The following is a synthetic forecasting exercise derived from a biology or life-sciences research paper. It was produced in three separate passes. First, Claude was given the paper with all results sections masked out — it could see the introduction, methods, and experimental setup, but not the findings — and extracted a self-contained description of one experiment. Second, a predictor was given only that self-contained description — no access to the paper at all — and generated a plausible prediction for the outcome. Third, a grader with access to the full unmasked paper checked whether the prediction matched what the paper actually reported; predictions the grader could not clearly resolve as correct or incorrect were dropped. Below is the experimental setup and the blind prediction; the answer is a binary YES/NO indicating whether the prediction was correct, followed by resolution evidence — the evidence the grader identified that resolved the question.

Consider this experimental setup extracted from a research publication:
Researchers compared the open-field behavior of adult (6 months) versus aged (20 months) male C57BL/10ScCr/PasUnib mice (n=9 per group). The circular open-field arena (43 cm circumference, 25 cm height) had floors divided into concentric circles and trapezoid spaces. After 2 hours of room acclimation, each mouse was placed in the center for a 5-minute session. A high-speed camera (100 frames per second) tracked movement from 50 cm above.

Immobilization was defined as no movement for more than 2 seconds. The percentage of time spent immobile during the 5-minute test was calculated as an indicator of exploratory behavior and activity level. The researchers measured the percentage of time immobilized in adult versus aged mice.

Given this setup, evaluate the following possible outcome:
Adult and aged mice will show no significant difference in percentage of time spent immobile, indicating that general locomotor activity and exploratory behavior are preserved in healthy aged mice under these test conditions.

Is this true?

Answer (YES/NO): NO